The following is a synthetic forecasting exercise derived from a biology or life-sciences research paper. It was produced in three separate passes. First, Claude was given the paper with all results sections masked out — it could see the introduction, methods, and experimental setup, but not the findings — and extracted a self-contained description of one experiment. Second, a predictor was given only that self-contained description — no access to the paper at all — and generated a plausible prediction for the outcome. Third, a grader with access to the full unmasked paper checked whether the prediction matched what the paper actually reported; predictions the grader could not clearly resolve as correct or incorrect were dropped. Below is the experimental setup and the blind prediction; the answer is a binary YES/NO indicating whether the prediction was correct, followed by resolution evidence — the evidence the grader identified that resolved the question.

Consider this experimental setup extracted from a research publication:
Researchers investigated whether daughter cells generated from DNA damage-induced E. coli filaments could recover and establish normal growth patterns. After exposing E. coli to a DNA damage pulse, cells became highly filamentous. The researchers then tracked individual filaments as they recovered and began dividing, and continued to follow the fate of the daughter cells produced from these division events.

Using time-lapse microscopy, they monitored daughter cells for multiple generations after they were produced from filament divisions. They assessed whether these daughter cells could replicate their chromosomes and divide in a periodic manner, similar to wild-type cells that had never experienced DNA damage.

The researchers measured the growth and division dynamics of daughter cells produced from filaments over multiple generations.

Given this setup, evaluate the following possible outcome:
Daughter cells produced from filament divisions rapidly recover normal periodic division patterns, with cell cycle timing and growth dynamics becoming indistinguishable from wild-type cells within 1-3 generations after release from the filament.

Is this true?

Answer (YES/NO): YES